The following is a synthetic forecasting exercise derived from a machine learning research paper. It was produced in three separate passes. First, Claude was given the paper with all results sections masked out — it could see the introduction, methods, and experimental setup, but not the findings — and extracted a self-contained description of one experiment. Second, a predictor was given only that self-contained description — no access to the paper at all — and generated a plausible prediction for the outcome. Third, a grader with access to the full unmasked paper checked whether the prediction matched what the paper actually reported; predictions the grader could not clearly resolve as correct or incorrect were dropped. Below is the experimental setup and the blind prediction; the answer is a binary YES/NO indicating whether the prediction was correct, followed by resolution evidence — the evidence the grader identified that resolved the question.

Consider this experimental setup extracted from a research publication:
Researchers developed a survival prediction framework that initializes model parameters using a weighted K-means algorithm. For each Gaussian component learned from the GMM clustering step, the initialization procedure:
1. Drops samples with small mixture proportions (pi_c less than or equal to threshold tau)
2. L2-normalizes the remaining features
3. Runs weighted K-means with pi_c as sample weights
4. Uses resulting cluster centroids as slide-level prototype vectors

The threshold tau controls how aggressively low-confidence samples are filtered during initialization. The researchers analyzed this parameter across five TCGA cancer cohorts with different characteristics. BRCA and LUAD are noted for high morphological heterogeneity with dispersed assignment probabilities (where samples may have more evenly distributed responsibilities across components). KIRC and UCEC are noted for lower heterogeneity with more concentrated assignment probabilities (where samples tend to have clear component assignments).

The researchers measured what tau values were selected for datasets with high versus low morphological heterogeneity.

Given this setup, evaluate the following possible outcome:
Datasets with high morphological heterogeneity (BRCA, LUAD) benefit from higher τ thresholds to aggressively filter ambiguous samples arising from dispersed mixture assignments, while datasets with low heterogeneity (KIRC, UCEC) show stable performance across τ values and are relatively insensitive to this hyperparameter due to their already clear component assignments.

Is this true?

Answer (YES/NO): NO